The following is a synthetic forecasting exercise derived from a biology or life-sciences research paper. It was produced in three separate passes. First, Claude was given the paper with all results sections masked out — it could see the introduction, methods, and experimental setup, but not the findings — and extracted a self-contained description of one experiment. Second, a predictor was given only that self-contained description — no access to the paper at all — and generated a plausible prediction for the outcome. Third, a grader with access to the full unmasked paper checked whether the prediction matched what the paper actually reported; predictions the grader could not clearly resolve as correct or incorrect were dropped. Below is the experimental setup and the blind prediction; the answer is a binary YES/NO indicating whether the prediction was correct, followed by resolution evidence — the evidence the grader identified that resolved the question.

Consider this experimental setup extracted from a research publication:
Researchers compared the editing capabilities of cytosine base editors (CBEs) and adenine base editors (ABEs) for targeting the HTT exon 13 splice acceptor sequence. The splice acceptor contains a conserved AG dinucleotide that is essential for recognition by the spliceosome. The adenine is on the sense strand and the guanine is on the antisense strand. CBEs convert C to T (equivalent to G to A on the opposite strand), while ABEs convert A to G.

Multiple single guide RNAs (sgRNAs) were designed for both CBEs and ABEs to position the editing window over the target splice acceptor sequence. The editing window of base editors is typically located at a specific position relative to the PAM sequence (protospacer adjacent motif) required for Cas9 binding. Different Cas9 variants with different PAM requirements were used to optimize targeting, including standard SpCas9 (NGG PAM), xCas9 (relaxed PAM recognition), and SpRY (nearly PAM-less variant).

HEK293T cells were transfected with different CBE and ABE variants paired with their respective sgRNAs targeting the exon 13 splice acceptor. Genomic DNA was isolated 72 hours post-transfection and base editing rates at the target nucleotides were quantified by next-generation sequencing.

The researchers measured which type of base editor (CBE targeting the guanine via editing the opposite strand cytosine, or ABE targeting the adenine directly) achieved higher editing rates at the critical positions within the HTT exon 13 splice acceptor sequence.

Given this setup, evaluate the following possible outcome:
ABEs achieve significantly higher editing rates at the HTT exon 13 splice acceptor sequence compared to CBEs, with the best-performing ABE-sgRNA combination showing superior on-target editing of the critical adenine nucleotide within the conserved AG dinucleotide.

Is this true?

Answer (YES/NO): YES